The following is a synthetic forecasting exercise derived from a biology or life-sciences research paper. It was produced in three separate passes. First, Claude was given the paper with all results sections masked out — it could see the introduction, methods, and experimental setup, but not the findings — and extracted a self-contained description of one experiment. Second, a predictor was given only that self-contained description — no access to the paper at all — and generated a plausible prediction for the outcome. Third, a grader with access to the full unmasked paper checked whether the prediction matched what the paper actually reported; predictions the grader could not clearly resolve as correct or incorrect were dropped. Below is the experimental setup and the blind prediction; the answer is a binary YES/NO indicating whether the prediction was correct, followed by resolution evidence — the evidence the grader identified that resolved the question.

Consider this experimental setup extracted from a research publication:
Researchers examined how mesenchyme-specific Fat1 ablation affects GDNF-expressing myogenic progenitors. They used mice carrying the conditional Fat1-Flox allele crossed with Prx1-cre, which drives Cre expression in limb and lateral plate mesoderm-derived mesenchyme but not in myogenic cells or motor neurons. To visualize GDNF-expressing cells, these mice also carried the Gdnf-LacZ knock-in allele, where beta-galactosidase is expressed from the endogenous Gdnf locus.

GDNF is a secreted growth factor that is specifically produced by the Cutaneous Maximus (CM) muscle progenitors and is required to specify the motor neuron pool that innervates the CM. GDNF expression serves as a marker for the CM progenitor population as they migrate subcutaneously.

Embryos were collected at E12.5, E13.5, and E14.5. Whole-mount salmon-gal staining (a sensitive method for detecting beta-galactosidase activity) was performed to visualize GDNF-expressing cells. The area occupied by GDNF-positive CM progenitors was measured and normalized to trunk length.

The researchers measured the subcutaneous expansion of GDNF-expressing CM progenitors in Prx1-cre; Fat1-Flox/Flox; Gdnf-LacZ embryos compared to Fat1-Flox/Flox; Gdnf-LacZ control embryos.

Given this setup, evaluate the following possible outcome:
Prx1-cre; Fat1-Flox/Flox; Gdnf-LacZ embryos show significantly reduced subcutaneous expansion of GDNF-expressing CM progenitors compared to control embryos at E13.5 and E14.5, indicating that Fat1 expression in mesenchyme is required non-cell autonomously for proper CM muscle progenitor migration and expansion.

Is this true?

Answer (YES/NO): NO